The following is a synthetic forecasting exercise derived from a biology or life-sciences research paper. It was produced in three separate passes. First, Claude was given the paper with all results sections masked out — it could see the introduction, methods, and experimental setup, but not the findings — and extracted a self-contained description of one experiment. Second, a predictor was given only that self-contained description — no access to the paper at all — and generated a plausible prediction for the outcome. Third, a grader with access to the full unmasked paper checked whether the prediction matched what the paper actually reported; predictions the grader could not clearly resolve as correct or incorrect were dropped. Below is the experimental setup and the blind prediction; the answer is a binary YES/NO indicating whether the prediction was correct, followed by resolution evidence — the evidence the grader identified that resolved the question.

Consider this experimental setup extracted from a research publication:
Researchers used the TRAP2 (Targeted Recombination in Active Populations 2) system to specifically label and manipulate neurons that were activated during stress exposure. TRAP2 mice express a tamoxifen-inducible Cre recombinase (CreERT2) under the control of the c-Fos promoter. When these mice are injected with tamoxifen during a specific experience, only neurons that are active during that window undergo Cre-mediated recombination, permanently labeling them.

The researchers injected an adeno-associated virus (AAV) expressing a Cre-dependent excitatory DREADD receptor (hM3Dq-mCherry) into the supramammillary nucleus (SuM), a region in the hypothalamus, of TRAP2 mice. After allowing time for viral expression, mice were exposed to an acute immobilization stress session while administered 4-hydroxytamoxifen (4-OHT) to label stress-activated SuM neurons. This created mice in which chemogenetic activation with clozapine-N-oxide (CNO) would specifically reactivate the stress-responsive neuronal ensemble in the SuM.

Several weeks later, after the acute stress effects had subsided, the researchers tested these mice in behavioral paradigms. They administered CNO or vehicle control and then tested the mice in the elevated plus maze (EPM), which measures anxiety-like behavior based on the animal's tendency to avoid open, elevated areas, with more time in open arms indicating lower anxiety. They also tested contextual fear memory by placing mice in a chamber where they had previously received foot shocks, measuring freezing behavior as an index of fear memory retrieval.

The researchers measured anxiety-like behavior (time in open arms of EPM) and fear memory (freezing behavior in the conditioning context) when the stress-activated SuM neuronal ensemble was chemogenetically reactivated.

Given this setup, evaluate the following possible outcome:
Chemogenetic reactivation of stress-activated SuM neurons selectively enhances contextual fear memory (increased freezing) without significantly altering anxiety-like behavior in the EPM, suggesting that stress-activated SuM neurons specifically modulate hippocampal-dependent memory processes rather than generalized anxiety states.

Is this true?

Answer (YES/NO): NO